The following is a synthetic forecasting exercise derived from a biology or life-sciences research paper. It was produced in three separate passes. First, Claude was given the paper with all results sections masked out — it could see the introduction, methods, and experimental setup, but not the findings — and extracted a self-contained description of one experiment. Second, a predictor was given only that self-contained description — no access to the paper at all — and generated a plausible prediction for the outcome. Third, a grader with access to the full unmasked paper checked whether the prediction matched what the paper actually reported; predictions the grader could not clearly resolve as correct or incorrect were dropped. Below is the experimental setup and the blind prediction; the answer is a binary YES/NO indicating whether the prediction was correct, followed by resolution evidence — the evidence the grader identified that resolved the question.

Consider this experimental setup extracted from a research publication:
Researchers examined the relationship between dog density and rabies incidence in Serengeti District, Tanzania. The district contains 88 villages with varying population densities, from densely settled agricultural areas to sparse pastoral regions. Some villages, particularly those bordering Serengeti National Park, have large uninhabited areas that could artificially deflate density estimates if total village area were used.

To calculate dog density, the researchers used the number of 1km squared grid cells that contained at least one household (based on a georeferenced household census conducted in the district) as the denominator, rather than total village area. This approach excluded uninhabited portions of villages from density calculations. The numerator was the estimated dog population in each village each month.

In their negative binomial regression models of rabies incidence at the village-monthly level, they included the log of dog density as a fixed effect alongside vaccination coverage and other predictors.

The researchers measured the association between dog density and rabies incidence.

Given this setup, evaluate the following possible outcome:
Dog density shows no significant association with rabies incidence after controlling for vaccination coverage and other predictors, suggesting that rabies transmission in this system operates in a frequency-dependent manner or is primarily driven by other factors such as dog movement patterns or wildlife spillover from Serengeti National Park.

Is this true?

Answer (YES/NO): NO